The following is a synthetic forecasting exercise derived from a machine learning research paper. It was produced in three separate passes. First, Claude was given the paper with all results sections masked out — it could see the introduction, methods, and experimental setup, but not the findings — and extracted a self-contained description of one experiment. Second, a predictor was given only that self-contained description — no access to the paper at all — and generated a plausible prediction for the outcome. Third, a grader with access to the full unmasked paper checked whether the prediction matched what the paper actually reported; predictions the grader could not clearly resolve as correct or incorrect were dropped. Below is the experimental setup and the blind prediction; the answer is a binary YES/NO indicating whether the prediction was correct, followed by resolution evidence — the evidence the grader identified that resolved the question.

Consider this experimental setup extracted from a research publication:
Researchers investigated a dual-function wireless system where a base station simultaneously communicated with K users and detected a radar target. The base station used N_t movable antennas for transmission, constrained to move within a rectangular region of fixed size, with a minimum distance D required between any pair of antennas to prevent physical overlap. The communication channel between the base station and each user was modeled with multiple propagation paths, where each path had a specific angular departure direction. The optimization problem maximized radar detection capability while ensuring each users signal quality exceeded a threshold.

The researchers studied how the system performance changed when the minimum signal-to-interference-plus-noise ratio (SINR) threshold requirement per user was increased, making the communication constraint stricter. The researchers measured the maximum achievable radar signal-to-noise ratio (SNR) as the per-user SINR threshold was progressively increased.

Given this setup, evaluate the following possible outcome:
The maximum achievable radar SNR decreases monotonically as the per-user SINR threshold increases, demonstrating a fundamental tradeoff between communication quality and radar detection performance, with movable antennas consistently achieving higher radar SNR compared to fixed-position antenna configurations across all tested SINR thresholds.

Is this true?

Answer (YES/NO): YES